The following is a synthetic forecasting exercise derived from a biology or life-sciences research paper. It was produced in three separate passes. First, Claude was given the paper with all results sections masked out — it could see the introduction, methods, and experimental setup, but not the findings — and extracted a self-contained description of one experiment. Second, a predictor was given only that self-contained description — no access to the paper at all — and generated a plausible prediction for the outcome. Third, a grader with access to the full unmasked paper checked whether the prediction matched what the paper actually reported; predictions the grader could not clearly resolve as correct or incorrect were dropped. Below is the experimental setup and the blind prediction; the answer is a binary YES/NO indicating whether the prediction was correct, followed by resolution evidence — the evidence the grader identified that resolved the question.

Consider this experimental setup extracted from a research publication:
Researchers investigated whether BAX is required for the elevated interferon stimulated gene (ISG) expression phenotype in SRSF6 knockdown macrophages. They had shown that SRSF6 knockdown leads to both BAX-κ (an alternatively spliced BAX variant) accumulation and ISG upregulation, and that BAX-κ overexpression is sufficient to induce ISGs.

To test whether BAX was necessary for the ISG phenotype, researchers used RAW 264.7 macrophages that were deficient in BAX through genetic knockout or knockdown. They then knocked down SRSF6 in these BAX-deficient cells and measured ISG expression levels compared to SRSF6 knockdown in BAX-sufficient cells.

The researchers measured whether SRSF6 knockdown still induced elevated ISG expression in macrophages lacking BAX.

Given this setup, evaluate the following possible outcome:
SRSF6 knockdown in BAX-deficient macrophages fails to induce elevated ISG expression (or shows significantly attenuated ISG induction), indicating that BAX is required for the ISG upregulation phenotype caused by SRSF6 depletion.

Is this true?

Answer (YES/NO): YES